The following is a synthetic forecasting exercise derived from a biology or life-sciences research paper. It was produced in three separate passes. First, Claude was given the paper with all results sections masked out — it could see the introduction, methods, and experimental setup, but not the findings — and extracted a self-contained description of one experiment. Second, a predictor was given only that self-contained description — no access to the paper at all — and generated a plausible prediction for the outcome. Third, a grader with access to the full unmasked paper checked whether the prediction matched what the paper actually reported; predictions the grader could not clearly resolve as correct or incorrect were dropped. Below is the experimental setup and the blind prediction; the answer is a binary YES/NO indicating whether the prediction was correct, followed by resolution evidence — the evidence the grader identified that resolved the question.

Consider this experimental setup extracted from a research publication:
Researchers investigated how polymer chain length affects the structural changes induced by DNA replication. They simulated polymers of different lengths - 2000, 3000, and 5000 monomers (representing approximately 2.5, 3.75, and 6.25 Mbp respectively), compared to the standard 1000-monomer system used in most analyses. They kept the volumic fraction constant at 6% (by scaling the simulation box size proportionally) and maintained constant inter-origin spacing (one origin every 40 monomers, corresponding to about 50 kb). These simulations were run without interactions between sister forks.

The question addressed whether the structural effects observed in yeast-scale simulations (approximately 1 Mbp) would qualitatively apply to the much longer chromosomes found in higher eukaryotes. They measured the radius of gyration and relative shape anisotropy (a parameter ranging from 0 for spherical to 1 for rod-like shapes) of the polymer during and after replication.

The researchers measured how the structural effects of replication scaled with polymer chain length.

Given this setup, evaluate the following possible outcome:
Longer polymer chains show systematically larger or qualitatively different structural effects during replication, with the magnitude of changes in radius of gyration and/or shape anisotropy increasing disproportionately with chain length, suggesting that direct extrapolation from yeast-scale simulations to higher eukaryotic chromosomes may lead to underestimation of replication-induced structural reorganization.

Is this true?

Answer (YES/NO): NO